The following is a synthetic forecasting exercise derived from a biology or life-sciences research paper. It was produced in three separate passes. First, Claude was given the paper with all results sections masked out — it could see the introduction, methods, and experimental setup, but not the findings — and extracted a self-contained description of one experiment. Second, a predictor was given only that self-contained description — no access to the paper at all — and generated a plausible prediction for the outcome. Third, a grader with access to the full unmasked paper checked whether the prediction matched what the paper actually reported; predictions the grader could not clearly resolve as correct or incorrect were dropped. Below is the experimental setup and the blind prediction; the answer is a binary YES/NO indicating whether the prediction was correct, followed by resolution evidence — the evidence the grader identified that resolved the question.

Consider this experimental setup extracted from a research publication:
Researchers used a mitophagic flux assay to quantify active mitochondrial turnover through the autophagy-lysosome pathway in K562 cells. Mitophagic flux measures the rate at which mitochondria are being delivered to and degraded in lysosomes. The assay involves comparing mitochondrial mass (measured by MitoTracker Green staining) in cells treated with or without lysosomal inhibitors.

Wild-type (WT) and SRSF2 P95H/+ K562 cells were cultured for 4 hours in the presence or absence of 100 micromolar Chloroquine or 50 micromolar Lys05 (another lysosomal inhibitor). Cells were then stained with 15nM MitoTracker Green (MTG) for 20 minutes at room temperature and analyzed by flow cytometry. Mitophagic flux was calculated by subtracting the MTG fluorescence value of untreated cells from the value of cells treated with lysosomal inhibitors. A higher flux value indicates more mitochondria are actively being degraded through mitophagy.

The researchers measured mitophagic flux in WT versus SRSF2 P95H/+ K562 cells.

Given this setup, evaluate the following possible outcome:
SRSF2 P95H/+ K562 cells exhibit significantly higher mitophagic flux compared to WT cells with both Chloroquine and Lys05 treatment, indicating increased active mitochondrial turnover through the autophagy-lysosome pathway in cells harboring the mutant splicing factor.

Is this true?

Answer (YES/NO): YES